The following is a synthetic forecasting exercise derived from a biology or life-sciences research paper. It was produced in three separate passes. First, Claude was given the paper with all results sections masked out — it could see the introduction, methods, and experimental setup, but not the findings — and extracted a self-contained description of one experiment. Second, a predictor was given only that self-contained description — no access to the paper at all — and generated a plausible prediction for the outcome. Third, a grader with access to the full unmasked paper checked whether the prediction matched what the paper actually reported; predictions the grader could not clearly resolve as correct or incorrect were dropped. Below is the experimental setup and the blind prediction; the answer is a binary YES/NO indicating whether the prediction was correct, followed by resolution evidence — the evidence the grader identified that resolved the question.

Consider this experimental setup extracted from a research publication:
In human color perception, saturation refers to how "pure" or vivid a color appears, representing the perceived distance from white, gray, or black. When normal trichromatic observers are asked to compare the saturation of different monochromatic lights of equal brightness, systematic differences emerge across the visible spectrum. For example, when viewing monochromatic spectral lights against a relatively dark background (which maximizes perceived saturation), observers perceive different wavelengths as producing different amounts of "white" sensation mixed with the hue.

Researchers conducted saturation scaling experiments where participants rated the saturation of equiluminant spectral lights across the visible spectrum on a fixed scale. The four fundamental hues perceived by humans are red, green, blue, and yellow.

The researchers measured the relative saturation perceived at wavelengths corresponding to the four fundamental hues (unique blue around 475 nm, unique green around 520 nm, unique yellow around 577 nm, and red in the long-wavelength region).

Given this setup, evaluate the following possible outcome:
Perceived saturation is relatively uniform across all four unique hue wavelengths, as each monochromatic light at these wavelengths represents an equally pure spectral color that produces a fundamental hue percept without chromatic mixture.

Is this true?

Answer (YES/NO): NO